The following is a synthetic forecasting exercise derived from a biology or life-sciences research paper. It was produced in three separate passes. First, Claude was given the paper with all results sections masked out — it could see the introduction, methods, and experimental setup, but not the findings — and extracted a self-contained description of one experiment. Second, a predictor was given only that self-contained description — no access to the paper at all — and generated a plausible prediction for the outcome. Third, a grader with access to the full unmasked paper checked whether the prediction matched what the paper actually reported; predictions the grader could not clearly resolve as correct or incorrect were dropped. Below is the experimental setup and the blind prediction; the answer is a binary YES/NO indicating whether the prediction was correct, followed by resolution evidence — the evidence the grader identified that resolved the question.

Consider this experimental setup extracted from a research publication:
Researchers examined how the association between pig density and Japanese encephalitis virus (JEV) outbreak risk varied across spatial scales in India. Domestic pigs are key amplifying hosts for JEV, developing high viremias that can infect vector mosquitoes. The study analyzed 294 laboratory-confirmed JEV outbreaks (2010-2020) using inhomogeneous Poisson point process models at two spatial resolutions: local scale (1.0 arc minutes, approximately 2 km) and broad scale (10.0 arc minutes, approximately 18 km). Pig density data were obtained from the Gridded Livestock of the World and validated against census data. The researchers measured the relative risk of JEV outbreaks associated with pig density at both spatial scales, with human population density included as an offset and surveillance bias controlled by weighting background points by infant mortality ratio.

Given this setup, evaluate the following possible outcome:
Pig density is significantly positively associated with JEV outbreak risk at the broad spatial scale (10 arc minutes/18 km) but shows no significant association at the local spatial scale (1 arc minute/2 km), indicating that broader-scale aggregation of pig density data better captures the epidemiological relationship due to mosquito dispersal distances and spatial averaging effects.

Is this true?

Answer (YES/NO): NO